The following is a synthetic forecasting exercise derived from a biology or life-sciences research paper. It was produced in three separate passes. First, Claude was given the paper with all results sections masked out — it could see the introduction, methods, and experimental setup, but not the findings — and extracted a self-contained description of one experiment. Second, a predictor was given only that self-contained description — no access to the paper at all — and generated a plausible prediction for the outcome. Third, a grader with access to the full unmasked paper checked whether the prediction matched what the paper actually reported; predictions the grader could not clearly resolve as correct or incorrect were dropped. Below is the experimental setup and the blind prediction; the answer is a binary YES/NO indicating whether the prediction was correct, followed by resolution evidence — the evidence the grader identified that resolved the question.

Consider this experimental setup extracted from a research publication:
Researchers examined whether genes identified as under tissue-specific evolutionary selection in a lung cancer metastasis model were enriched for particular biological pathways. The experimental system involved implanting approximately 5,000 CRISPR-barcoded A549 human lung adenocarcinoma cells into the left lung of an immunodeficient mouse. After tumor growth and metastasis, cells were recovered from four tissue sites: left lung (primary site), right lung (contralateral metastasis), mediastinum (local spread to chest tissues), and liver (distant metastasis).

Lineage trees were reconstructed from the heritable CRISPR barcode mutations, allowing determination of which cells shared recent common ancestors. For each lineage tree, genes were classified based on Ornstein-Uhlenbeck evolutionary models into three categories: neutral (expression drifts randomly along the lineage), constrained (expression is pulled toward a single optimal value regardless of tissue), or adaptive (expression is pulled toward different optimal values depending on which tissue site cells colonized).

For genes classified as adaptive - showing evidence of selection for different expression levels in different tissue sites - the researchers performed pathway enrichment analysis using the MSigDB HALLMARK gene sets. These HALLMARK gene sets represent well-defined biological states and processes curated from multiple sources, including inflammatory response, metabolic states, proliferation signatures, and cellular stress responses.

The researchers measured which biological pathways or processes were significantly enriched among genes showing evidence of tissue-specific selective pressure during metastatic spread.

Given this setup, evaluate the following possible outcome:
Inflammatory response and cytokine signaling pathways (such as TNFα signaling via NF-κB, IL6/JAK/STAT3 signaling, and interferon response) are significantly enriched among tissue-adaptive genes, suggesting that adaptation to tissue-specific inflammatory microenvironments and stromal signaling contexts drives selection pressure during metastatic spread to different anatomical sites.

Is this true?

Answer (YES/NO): NO